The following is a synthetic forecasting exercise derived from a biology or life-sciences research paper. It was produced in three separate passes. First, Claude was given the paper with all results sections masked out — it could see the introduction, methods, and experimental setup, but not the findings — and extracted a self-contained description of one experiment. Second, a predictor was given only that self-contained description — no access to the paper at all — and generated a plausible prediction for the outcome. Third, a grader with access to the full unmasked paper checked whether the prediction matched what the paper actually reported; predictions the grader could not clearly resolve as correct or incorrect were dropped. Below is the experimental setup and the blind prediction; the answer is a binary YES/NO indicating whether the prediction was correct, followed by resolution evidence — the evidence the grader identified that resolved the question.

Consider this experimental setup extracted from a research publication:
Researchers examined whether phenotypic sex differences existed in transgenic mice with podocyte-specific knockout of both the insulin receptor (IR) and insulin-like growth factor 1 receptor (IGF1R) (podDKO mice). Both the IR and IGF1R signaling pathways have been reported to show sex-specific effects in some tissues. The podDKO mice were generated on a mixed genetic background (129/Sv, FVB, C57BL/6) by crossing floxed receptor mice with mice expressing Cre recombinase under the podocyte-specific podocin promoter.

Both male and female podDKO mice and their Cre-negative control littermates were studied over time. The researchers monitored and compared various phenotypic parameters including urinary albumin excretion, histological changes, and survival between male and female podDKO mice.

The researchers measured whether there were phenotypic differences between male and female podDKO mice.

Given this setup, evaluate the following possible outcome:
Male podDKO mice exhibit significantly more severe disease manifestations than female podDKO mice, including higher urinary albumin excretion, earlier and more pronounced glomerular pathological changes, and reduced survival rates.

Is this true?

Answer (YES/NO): NO